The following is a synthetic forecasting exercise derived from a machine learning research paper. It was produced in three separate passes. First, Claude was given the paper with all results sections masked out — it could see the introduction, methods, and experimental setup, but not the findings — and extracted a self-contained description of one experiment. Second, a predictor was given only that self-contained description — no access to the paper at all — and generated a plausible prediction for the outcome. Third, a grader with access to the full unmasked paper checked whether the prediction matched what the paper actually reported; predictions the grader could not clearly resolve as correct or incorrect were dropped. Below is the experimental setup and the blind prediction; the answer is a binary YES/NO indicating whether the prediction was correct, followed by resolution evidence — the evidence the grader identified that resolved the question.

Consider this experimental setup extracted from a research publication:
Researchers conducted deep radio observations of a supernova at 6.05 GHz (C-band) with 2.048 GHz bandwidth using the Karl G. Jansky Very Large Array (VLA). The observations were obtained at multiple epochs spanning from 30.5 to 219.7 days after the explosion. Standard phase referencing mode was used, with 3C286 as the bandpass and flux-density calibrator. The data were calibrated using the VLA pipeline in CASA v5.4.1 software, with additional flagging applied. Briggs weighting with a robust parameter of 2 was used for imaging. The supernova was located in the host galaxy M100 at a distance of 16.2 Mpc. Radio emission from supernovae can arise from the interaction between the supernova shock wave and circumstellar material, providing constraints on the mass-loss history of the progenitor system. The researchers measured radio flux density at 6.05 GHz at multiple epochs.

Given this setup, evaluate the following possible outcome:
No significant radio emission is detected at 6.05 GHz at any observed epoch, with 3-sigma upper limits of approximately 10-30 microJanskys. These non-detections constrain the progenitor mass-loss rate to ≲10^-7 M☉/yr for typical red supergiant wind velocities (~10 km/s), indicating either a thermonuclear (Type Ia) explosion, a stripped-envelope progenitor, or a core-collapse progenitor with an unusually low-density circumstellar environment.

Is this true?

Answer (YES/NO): NO